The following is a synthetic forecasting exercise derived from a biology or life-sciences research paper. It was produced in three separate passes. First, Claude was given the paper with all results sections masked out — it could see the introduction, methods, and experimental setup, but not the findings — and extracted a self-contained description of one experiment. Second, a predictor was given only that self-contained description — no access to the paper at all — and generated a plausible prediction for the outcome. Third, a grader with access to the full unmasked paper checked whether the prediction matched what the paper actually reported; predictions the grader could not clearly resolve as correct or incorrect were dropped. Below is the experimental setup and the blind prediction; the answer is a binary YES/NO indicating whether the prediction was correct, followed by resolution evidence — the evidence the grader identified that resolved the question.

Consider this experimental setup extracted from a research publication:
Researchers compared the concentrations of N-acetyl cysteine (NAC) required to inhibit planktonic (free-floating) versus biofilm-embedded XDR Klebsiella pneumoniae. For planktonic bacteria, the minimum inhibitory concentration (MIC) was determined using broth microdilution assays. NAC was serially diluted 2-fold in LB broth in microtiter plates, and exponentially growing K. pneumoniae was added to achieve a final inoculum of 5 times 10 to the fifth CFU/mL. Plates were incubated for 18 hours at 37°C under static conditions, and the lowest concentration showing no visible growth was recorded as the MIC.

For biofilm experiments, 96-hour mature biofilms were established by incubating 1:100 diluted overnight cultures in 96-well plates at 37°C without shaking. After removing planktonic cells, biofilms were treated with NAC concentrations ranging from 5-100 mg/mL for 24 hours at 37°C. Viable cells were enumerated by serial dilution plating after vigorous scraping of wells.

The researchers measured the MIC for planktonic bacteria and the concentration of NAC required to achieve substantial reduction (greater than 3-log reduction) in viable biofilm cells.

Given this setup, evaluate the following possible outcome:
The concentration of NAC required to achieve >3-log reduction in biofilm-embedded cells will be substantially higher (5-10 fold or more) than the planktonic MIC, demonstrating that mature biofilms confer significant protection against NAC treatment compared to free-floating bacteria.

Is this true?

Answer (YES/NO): YES